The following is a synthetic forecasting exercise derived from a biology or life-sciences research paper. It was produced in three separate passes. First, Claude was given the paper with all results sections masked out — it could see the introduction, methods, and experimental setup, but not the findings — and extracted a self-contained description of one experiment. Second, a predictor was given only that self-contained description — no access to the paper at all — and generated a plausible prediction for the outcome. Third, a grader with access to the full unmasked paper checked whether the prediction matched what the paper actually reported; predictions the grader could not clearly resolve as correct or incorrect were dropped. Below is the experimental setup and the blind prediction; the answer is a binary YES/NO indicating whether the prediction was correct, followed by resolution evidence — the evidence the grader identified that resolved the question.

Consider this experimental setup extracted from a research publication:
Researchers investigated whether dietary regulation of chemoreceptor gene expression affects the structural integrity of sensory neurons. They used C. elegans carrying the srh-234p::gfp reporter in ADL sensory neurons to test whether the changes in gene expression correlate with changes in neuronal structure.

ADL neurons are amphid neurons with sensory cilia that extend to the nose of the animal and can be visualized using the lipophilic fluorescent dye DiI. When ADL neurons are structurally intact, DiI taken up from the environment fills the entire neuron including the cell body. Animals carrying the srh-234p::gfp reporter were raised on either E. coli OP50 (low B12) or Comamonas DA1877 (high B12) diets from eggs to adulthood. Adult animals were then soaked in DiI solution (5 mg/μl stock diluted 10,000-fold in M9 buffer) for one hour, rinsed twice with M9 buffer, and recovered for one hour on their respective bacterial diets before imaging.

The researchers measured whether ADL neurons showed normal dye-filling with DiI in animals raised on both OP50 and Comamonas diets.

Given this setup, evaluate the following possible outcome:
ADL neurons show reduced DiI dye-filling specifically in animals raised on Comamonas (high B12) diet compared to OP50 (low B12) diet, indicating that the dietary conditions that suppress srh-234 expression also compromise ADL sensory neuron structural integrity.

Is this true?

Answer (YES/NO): NO